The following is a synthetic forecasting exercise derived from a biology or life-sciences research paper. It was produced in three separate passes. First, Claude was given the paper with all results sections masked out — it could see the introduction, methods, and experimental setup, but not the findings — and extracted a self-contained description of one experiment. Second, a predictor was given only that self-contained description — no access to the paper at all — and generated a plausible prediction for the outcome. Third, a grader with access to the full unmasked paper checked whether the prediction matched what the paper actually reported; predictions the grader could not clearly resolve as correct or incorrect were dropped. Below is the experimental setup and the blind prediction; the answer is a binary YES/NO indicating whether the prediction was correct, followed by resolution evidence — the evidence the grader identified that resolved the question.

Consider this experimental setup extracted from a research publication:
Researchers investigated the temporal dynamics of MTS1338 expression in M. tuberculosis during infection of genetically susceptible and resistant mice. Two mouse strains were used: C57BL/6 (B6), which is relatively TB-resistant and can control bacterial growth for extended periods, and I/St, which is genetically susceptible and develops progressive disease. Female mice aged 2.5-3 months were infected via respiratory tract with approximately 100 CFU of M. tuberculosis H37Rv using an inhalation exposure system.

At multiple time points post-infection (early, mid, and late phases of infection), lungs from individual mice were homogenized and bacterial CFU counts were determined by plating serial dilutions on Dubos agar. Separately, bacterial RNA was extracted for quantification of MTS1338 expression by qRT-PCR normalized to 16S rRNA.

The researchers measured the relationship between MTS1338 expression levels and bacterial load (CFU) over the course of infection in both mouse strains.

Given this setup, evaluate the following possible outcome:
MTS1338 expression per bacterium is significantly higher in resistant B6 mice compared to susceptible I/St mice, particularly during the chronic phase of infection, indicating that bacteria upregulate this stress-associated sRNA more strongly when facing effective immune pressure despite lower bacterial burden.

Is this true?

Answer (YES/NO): NO